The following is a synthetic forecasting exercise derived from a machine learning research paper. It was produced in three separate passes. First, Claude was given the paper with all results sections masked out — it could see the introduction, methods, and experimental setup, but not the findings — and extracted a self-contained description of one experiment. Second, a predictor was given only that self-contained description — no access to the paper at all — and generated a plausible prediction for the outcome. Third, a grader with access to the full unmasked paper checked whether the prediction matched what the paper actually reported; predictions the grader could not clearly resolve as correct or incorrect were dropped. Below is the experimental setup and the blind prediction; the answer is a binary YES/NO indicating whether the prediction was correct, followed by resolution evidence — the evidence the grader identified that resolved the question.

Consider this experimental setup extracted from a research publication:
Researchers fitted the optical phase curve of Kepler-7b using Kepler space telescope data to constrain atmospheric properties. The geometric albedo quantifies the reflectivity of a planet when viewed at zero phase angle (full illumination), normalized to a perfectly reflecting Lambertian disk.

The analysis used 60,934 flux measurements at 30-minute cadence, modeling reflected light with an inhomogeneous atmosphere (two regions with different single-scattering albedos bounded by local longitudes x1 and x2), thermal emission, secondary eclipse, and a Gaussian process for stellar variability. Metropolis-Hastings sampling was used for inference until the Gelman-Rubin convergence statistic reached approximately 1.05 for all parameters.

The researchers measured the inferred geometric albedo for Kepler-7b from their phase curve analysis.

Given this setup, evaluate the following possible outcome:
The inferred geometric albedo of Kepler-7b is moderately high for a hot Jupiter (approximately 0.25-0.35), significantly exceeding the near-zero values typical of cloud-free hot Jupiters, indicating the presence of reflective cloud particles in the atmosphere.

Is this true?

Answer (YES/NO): YES